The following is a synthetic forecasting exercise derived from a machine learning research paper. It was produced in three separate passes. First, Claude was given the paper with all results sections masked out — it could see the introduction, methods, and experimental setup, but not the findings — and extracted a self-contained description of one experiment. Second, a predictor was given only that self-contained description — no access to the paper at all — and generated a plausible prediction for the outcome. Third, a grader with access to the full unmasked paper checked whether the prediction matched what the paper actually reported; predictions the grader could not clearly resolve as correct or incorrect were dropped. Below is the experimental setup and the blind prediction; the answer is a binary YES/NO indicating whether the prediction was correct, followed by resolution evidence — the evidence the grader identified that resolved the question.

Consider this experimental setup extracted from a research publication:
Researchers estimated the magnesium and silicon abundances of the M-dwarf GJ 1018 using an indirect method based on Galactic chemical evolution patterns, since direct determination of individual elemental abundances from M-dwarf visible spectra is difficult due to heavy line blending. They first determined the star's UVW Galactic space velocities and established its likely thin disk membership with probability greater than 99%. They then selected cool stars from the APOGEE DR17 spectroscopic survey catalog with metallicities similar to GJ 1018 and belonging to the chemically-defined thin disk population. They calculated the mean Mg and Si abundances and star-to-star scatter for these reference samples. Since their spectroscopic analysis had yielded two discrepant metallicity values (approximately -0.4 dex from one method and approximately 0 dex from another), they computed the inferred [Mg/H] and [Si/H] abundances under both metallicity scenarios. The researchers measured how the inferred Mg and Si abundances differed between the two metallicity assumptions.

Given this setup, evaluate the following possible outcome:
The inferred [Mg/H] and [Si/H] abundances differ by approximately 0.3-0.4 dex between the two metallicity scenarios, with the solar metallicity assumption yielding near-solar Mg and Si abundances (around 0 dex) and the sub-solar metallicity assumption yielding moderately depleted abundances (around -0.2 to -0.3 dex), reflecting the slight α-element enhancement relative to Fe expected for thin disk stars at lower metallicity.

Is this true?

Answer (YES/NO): NO